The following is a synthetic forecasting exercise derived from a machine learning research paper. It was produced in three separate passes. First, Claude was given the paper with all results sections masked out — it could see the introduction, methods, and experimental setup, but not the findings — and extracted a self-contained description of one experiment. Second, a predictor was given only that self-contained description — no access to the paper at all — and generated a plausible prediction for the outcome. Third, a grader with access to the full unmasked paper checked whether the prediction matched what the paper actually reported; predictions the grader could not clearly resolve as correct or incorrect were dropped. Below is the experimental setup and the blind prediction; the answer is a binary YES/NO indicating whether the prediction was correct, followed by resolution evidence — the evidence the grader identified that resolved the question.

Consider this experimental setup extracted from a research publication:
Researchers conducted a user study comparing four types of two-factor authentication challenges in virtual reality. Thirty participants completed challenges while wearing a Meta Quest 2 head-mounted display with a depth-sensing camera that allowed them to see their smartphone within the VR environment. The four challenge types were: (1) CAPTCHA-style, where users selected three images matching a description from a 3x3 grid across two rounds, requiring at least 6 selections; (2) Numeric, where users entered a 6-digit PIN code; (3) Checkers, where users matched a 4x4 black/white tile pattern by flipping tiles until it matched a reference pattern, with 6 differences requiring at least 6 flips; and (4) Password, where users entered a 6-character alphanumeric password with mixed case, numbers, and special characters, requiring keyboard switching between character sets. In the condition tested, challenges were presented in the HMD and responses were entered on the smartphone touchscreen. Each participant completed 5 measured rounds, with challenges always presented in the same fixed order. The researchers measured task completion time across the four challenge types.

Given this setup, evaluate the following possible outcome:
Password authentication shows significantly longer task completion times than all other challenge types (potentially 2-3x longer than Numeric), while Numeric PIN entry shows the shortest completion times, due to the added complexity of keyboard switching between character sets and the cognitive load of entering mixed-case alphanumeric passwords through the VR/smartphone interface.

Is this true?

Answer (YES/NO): YES